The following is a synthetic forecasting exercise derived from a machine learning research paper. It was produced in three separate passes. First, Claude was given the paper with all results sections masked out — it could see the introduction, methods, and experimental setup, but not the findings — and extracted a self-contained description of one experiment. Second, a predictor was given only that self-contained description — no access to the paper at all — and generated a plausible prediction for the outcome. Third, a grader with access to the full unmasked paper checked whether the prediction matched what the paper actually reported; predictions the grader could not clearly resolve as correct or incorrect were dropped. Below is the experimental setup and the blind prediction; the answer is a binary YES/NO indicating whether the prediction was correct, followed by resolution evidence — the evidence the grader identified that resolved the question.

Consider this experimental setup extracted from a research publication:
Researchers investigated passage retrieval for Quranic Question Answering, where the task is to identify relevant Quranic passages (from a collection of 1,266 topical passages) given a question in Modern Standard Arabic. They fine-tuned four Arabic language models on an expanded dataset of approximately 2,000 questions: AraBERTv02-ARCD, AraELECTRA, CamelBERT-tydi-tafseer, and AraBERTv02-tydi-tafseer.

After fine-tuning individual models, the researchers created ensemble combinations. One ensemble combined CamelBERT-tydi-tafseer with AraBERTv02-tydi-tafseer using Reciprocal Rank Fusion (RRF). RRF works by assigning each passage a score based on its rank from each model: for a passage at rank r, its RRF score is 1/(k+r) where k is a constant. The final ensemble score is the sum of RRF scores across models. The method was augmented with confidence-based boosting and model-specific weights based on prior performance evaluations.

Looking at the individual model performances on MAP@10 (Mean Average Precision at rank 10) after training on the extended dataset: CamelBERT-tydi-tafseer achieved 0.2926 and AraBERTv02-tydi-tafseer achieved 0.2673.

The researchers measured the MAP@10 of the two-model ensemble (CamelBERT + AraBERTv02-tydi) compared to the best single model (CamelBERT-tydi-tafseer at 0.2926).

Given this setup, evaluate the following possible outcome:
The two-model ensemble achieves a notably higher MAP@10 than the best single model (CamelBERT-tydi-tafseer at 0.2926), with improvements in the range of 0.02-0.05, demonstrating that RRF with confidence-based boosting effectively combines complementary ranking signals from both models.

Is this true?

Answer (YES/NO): YES